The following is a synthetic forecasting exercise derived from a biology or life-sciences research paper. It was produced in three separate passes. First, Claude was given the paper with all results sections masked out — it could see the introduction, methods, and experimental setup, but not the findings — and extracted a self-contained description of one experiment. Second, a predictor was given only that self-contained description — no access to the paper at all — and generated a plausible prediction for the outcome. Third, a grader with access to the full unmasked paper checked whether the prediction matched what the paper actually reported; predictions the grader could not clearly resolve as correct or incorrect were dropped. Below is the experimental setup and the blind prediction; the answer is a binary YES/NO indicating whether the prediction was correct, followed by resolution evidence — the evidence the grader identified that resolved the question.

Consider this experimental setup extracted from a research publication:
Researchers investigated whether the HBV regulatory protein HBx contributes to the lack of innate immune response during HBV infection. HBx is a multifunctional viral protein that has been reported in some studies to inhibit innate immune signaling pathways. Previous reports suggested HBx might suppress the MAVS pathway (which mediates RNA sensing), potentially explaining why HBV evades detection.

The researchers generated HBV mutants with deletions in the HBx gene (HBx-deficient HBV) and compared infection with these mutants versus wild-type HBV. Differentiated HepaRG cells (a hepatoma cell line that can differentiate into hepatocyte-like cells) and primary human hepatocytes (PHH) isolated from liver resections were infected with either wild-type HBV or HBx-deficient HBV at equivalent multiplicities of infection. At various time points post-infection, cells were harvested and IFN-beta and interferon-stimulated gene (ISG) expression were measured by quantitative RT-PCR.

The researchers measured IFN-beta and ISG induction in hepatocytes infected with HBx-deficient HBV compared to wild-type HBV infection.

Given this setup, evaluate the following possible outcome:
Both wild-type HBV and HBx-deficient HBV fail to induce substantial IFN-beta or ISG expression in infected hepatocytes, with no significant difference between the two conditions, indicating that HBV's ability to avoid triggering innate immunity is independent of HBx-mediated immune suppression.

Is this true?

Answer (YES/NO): YES